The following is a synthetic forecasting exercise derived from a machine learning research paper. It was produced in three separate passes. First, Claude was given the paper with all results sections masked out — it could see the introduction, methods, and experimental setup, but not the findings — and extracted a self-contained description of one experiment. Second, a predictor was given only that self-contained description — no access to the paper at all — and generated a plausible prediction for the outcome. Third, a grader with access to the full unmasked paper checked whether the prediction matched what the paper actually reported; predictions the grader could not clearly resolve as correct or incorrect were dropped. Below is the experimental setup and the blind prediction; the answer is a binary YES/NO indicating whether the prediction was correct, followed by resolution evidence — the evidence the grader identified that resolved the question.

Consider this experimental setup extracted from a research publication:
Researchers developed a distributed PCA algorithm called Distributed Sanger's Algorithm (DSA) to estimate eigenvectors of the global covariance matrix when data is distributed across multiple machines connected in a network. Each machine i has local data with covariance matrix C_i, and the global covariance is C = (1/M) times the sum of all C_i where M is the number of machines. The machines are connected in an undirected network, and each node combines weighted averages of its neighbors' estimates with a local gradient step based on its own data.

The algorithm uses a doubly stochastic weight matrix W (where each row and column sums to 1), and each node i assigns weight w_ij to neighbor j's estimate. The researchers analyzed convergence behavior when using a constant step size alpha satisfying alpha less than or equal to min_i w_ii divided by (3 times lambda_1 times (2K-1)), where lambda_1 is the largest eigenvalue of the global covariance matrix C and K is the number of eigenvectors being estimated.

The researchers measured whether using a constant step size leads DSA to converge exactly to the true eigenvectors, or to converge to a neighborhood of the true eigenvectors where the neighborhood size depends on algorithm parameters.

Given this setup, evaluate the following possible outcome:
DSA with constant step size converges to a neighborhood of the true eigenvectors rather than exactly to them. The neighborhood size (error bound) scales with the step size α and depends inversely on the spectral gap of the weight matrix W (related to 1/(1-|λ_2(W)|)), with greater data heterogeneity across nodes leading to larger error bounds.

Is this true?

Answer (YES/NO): NO